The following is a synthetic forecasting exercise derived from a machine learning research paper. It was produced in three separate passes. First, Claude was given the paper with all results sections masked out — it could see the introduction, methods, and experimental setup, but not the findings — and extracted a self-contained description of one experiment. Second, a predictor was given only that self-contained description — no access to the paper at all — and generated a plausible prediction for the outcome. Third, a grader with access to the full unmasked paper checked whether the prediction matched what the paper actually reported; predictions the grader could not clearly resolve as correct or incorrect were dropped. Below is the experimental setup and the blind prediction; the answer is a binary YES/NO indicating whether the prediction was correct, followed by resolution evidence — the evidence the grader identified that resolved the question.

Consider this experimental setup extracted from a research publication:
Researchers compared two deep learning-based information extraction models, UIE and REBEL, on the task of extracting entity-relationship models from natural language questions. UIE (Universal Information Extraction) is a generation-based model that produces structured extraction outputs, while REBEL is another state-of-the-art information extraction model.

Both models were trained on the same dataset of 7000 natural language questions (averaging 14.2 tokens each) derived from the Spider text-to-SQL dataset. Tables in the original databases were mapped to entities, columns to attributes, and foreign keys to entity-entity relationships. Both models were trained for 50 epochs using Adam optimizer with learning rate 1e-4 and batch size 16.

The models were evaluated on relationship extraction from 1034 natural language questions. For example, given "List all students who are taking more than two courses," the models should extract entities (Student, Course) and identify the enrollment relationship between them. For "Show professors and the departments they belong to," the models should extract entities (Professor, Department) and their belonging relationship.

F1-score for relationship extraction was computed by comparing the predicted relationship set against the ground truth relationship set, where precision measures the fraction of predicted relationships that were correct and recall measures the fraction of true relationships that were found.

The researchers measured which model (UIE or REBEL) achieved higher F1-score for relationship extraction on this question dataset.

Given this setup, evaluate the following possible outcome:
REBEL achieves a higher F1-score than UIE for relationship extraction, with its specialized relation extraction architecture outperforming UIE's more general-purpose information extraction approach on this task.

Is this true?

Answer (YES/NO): NO